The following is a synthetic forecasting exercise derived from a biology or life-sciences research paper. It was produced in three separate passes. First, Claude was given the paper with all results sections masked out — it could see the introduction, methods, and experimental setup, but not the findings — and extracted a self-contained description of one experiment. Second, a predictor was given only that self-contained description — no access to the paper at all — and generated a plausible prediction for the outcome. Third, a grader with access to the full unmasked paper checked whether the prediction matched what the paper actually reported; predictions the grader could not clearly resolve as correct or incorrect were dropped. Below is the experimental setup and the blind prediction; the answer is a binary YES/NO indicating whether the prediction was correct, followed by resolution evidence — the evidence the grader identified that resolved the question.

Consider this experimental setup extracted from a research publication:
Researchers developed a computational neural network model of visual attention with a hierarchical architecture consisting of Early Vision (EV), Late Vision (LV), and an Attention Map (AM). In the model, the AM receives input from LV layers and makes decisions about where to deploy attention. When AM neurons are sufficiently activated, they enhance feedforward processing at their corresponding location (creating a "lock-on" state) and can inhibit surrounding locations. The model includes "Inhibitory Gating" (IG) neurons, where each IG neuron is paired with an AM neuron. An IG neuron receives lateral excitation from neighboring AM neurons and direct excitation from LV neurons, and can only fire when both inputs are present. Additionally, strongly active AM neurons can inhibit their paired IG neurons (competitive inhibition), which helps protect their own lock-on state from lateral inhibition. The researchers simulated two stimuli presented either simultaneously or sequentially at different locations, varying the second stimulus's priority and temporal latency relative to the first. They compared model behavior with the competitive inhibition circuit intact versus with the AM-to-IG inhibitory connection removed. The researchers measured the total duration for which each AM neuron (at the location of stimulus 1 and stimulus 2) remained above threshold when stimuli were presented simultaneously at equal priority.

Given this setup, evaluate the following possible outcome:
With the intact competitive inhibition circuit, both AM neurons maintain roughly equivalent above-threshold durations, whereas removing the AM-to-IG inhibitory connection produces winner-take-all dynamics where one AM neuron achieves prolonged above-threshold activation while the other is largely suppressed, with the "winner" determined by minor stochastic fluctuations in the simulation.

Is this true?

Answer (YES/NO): NO